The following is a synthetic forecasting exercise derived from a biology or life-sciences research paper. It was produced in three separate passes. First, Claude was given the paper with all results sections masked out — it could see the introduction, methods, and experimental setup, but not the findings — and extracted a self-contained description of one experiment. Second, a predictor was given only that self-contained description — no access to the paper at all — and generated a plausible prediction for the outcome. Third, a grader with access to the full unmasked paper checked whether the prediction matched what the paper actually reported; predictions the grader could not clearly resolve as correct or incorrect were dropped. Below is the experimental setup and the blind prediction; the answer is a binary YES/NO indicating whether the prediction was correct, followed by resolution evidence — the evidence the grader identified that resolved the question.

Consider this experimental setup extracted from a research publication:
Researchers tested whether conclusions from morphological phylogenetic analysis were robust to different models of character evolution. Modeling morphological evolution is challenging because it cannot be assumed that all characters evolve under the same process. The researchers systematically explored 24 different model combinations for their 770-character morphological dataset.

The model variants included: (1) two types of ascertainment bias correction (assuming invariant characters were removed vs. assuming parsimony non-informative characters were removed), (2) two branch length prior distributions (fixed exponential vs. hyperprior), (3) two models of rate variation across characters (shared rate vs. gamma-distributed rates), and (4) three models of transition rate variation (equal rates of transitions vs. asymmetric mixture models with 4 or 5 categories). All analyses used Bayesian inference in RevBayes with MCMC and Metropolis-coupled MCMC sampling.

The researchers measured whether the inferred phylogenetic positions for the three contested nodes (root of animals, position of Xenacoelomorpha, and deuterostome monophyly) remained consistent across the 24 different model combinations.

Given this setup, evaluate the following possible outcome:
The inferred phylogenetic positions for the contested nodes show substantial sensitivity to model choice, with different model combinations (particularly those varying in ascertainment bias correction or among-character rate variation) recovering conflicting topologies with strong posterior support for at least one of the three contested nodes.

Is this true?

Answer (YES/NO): NO